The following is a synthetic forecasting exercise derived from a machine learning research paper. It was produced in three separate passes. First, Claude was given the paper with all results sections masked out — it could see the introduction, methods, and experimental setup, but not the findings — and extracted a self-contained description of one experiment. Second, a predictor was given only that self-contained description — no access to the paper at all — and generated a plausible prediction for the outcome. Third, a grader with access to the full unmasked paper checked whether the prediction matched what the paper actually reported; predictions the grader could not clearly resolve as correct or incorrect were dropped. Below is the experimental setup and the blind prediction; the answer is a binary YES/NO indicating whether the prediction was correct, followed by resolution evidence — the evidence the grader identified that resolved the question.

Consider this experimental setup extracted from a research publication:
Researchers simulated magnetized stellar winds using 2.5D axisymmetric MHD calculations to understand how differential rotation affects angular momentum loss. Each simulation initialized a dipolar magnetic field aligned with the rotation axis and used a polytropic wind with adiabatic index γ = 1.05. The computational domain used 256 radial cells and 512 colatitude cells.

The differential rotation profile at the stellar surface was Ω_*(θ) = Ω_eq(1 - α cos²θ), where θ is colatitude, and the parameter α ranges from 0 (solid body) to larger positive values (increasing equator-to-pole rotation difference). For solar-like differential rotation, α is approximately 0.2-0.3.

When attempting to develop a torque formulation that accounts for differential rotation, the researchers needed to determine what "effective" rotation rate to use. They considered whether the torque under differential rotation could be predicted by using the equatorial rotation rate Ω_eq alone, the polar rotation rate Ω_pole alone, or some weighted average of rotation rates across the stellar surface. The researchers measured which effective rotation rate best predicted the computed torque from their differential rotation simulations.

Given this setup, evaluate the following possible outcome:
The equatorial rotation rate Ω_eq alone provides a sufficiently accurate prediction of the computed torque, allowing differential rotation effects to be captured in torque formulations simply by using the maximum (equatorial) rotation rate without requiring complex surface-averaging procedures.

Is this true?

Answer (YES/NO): NO